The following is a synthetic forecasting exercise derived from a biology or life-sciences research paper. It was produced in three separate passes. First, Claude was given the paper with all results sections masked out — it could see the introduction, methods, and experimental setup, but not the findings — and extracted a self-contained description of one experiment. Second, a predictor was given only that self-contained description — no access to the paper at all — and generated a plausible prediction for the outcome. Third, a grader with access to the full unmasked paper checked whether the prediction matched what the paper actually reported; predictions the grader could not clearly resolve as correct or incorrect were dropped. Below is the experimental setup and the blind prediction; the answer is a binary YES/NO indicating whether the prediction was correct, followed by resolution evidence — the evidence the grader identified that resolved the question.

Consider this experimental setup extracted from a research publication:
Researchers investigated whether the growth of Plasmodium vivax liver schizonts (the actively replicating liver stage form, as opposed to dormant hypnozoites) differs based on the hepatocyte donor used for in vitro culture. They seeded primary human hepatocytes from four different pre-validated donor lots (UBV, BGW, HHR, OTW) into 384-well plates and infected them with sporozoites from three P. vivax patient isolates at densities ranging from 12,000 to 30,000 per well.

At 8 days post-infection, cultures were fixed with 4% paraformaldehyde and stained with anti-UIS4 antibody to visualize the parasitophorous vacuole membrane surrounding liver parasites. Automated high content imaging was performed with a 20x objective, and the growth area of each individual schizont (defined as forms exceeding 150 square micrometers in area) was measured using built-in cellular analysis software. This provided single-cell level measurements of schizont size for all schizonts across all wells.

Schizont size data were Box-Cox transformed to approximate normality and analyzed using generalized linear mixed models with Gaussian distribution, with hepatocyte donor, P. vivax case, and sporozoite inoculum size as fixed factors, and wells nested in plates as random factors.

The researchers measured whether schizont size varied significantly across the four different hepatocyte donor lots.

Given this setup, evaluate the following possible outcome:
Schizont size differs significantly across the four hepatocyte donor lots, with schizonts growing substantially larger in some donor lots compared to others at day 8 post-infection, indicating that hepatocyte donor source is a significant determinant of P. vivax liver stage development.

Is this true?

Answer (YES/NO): YES